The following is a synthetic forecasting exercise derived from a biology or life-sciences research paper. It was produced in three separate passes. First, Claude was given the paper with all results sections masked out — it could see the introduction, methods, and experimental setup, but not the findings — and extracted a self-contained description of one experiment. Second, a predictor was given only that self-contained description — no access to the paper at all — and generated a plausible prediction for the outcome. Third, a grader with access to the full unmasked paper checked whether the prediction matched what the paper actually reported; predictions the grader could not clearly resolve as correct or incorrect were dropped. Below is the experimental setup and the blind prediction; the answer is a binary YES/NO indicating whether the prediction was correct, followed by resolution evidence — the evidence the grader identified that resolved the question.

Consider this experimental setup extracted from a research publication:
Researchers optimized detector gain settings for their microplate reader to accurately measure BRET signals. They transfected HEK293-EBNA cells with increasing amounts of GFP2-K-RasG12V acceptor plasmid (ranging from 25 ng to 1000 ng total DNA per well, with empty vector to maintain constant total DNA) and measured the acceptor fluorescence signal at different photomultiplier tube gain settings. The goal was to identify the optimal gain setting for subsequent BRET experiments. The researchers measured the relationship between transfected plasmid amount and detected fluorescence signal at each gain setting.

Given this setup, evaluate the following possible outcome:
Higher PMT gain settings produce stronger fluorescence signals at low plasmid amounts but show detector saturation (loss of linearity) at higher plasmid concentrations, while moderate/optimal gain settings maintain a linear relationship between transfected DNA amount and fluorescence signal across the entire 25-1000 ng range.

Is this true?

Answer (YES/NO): YES